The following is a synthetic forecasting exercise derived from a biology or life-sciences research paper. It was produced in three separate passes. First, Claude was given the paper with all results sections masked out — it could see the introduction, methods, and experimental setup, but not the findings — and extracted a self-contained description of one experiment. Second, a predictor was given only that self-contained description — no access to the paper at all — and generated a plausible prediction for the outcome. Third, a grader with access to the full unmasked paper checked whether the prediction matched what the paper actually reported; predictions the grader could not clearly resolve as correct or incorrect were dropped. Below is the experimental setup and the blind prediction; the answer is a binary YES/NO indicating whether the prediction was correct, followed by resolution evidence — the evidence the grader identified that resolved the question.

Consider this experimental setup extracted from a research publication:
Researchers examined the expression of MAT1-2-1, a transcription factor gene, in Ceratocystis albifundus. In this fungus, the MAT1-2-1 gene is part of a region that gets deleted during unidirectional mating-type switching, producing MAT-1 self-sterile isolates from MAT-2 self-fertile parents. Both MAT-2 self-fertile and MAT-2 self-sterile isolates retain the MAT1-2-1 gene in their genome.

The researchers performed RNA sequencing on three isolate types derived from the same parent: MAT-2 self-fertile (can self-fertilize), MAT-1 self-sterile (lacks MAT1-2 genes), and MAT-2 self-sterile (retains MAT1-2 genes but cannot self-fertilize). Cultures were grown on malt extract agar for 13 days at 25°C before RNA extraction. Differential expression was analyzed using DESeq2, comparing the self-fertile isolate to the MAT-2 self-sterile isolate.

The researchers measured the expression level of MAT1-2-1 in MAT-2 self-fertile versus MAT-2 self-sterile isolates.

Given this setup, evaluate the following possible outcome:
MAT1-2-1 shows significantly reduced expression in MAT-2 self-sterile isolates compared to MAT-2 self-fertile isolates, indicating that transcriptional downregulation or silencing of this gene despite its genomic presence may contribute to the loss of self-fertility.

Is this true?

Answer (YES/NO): NO